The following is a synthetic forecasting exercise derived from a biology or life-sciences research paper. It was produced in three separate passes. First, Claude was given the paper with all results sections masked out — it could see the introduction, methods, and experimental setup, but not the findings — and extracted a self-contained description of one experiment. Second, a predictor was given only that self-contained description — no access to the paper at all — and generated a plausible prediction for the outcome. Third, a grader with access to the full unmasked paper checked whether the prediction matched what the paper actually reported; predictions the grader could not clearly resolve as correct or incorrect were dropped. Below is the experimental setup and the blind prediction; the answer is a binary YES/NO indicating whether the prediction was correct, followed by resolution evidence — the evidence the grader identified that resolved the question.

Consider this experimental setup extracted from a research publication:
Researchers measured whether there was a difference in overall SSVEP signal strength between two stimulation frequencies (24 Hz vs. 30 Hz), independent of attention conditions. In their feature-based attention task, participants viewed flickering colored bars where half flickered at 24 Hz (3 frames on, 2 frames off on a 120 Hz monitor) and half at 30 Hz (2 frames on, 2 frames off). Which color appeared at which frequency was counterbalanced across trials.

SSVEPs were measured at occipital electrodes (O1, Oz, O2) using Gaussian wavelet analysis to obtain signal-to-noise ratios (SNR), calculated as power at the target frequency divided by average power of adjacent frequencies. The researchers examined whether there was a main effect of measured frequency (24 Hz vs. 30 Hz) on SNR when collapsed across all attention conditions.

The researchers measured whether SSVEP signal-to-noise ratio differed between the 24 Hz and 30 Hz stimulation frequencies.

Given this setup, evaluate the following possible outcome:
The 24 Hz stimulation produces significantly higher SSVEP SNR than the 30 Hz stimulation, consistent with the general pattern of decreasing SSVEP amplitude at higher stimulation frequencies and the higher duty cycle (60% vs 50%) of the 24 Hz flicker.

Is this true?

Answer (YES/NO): YES